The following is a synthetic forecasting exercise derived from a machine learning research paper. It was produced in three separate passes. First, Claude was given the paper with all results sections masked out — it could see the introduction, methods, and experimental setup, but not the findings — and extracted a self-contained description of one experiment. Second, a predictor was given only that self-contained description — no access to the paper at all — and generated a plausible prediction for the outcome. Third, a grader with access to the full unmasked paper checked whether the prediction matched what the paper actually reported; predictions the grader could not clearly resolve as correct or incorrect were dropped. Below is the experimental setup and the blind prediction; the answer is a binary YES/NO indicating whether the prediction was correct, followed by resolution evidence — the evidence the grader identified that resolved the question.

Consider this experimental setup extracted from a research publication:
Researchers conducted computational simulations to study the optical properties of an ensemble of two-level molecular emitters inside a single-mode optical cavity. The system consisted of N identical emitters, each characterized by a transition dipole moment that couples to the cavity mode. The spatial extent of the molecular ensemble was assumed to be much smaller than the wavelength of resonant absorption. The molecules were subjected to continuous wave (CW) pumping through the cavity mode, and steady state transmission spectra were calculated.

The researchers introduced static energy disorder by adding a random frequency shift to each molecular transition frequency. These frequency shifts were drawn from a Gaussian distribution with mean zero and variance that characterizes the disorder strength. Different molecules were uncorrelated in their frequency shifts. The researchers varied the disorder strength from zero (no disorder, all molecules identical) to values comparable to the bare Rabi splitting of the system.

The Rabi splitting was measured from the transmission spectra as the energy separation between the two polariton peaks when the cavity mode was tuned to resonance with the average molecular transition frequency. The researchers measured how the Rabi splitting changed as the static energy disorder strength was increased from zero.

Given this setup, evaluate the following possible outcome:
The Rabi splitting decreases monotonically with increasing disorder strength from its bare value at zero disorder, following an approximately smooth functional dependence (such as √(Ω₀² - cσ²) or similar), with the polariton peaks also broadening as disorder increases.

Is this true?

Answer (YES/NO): NO